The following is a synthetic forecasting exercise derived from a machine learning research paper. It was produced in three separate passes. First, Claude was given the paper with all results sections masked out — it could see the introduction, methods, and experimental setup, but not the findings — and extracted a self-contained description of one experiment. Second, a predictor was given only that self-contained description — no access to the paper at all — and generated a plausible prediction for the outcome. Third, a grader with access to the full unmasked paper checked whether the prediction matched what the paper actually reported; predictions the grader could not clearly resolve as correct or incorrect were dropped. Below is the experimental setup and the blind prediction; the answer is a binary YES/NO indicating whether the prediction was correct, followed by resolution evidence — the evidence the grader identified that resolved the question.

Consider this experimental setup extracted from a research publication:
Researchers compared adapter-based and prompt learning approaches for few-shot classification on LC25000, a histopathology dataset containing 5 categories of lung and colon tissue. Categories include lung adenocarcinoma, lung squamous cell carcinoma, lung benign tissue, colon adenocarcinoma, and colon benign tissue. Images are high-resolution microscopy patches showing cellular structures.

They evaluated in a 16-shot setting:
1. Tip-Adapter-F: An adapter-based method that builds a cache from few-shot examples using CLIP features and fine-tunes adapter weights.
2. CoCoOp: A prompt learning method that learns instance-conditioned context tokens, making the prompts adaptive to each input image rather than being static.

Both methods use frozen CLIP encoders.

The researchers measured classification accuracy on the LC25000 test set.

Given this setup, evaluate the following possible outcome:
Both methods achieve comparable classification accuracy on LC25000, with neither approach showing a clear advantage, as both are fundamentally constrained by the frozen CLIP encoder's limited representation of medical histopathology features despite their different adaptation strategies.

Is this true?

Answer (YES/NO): NO